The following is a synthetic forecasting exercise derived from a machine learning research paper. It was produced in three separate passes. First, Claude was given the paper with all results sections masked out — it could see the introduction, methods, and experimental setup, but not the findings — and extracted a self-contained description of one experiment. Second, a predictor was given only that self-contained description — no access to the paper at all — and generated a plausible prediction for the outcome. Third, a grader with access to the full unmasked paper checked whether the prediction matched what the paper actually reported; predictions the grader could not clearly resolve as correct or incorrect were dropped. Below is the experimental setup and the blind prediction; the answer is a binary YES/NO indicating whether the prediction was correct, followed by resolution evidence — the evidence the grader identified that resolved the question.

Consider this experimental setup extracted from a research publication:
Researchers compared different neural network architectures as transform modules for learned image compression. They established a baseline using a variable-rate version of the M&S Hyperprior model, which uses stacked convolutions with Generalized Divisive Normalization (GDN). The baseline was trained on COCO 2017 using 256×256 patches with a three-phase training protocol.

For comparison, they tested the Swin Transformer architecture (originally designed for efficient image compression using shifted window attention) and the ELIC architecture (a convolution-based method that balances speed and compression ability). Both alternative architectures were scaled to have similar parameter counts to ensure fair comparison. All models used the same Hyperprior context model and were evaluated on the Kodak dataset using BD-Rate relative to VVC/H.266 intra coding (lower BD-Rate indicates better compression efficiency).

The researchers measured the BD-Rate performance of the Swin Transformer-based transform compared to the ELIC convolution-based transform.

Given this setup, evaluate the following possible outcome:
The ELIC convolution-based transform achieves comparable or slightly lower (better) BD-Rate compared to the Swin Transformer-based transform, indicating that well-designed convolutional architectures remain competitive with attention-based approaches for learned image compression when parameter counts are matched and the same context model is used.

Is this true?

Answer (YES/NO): YES